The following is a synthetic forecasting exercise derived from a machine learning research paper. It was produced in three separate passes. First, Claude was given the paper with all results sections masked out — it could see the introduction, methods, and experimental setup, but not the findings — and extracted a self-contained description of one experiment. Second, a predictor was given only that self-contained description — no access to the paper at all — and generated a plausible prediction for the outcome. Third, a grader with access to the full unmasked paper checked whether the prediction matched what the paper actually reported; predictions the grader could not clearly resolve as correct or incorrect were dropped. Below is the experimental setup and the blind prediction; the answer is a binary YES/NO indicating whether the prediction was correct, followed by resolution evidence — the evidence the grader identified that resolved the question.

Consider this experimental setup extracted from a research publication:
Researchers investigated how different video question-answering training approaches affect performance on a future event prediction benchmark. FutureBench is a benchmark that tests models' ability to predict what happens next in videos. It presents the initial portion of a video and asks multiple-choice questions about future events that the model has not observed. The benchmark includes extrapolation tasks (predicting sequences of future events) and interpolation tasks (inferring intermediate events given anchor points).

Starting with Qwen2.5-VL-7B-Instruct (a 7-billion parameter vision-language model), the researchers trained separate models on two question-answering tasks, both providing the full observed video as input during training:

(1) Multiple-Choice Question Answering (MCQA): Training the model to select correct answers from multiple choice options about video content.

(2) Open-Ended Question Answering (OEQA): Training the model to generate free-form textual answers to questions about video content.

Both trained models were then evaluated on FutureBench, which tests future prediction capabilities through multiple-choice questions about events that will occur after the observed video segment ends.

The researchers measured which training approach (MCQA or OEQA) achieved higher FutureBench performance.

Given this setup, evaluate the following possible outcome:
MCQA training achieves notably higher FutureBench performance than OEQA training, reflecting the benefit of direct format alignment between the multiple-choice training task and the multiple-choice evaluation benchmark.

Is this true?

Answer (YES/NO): NO